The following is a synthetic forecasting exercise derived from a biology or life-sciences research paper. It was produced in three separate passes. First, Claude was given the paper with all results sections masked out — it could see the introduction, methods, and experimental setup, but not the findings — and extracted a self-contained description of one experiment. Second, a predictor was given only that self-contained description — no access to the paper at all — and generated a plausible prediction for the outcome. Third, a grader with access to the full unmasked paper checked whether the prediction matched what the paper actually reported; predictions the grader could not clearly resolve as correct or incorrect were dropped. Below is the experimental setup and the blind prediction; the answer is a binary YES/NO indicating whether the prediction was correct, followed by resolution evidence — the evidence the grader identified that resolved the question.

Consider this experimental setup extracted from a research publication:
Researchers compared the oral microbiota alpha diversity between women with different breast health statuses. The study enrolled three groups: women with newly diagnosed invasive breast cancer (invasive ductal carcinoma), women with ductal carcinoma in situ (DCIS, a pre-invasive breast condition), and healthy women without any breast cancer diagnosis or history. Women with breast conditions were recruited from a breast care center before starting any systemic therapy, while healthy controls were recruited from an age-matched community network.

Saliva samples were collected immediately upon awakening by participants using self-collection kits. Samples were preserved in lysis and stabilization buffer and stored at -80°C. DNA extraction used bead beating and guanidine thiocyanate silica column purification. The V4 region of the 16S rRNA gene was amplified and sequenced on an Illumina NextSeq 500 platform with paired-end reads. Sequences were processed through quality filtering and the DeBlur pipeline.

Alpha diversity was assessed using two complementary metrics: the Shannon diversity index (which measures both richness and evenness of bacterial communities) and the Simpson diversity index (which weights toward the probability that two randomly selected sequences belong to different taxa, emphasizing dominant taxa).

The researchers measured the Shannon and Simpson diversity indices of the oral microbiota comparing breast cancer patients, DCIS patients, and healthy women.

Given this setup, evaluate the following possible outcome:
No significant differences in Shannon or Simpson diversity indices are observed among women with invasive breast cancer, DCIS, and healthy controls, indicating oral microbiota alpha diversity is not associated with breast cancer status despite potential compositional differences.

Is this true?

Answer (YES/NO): YES